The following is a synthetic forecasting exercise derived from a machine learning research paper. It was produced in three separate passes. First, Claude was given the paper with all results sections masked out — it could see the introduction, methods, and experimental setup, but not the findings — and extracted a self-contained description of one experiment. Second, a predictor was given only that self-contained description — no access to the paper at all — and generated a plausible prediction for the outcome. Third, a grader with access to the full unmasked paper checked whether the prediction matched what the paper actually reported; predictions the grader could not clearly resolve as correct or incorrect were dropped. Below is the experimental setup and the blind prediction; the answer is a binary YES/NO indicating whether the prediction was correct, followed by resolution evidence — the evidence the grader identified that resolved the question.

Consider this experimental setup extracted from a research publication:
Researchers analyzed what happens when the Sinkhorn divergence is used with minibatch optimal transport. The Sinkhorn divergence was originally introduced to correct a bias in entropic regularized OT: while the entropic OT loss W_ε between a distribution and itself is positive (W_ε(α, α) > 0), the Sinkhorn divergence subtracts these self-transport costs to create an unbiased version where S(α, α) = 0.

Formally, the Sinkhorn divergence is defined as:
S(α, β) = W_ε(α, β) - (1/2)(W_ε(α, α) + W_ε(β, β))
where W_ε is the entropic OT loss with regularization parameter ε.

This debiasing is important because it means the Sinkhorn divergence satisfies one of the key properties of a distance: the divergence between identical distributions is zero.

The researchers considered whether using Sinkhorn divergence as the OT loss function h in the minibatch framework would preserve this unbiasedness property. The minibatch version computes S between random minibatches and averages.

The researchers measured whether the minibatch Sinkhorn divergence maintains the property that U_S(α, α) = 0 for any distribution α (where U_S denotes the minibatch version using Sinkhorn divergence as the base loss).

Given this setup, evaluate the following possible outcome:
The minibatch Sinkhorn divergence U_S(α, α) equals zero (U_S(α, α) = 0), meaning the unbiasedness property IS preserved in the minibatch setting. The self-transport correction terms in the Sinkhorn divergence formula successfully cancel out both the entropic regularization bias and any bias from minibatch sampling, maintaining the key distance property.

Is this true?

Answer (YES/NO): NO